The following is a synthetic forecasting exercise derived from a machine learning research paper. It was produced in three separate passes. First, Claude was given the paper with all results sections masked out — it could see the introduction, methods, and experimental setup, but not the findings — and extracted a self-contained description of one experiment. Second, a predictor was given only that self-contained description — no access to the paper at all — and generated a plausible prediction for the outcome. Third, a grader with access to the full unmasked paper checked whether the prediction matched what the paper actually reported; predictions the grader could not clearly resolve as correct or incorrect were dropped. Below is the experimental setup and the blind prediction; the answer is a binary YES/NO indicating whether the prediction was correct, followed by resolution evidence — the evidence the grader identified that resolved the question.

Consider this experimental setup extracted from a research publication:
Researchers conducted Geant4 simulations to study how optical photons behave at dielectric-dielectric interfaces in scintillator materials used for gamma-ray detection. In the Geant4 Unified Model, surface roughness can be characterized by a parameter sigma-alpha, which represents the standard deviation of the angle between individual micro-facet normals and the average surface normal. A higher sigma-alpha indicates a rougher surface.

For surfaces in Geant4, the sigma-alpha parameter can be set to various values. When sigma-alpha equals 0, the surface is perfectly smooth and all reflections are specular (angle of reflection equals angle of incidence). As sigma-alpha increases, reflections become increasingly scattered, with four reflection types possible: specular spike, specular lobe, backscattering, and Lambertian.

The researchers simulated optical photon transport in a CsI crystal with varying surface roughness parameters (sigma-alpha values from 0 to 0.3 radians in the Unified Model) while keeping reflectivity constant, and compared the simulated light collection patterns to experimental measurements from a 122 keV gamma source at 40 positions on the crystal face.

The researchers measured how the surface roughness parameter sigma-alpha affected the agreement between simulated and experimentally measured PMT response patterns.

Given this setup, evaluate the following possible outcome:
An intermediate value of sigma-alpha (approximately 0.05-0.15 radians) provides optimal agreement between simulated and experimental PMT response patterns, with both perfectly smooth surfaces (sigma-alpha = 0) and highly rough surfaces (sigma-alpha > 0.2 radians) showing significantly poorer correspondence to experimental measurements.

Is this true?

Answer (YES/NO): NO